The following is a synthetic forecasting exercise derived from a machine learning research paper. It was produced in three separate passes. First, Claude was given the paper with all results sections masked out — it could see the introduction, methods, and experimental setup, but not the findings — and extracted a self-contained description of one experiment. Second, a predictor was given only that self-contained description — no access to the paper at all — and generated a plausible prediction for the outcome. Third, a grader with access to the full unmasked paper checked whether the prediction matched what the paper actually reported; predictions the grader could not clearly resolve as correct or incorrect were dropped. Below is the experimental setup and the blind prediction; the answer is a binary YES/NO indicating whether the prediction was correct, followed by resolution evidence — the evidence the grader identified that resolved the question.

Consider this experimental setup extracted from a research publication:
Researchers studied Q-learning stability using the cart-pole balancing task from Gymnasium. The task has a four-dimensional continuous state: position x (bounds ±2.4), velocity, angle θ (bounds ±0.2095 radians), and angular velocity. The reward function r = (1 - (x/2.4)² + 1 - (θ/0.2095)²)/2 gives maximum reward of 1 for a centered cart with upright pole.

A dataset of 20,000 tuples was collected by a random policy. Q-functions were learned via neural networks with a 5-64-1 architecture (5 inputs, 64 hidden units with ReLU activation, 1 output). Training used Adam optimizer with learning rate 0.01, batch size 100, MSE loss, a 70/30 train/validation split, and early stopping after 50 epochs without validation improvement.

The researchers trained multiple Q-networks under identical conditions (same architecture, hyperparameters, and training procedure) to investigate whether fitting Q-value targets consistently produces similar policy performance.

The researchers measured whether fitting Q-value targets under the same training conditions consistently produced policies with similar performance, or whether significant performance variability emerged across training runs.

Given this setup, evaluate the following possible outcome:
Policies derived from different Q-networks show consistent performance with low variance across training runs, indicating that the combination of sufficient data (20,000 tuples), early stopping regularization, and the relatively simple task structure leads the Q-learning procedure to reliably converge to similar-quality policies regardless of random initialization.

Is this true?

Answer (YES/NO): NO